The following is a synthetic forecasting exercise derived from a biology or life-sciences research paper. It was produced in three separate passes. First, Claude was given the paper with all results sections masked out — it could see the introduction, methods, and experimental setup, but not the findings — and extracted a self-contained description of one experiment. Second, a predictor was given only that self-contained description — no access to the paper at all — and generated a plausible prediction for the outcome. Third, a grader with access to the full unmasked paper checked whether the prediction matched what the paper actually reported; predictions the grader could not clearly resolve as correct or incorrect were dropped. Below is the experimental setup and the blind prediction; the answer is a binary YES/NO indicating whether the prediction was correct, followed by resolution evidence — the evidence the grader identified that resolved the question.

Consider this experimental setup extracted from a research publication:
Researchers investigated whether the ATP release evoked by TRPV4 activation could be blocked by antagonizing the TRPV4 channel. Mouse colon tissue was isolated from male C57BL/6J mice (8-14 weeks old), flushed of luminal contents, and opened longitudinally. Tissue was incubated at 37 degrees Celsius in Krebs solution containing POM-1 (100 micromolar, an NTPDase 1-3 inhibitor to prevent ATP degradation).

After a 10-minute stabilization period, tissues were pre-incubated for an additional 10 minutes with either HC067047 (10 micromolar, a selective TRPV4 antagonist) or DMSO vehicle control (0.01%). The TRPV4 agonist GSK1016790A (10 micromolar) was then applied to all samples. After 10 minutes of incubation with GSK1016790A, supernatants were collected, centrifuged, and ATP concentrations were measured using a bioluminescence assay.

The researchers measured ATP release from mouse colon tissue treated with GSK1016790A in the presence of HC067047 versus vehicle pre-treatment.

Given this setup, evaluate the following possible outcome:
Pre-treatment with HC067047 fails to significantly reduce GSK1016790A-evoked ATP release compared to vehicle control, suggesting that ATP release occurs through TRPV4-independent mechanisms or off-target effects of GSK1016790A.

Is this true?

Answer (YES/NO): NO